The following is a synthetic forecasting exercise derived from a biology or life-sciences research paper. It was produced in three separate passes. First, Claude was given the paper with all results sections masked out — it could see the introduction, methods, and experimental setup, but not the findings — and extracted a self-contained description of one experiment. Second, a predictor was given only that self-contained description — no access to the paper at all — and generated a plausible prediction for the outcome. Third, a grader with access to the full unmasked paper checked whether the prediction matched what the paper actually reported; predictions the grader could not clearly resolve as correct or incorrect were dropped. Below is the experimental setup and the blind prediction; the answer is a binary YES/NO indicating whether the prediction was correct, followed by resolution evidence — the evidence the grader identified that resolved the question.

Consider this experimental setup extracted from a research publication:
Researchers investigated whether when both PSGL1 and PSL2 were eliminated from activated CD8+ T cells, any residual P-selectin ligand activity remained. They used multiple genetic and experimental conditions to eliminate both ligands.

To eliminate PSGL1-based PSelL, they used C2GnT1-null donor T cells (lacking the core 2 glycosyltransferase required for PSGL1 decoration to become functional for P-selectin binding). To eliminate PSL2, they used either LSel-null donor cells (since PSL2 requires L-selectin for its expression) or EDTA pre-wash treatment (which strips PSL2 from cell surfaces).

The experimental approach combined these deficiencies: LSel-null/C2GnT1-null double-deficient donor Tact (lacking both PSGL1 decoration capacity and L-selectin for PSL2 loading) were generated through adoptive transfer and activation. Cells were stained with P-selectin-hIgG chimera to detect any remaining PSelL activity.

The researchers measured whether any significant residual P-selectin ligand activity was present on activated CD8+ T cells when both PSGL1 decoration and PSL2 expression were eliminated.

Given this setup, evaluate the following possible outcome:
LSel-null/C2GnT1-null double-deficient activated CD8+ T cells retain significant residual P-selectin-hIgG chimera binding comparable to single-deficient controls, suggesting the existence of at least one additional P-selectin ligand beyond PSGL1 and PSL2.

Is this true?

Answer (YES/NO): NO